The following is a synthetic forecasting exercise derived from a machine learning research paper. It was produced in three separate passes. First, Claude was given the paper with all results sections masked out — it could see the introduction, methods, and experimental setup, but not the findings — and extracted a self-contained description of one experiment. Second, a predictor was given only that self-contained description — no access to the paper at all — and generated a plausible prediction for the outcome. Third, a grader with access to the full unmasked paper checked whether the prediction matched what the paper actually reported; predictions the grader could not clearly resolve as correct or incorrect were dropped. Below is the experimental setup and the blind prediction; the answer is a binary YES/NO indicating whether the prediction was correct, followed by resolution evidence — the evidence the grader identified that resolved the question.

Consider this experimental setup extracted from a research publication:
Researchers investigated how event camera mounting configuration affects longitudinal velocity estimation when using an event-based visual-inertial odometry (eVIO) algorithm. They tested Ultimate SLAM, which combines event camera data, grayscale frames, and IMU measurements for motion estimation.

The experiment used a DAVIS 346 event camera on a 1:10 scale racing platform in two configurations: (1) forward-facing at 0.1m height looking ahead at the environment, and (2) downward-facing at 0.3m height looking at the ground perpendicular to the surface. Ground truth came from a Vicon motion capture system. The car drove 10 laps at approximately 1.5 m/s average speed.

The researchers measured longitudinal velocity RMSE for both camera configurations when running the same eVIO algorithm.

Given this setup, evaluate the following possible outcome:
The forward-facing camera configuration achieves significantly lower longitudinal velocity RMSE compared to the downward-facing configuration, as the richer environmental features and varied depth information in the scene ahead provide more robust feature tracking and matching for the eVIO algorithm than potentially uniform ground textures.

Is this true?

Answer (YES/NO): NO